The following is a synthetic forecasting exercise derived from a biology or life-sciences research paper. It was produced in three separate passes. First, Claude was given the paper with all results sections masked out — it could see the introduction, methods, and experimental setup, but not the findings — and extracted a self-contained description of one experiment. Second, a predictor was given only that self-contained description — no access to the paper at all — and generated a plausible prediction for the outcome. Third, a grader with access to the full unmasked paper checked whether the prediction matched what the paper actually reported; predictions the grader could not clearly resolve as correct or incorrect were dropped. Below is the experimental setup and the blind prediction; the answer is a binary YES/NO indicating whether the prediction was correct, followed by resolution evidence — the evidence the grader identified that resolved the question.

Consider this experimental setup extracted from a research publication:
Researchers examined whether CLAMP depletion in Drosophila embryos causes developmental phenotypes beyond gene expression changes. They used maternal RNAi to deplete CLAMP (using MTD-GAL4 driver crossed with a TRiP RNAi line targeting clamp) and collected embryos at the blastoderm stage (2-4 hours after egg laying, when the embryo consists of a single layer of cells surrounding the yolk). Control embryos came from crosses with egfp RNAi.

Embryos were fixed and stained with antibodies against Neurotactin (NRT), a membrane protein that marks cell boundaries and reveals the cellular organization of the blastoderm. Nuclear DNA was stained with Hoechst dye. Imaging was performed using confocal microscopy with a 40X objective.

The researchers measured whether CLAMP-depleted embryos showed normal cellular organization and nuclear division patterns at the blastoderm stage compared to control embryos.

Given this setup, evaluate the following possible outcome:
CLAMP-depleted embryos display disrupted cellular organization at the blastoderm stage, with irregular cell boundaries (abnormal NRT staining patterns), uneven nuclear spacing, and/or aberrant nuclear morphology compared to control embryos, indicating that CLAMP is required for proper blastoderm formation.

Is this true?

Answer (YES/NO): YES